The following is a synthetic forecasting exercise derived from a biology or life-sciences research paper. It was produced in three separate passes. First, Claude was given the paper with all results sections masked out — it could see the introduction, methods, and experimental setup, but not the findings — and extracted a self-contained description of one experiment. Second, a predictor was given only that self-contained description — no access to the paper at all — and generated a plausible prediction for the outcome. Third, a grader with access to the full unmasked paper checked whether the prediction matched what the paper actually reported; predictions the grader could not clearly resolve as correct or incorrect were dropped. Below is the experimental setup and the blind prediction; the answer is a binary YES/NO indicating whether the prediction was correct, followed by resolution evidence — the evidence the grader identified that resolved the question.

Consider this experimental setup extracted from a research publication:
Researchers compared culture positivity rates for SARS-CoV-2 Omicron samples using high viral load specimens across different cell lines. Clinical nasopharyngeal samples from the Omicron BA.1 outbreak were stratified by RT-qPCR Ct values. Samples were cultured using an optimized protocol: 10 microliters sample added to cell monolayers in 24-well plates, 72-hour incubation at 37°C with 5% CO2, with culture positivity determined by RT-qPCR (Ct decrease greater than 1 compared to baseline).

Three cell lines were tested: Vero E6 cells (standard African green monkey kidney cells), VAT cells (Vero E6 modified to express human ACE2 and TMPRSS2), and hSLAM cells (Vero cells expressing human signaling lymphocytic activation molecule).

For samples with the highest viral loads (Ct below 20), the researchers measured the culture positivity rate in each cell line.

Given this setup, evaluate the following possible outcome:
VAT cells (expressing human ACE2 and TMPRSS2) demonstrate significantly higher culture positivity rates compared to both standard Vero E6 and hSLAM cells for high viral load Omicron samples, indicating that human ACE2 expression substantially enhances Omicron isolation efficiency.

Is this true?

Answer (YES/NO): NO